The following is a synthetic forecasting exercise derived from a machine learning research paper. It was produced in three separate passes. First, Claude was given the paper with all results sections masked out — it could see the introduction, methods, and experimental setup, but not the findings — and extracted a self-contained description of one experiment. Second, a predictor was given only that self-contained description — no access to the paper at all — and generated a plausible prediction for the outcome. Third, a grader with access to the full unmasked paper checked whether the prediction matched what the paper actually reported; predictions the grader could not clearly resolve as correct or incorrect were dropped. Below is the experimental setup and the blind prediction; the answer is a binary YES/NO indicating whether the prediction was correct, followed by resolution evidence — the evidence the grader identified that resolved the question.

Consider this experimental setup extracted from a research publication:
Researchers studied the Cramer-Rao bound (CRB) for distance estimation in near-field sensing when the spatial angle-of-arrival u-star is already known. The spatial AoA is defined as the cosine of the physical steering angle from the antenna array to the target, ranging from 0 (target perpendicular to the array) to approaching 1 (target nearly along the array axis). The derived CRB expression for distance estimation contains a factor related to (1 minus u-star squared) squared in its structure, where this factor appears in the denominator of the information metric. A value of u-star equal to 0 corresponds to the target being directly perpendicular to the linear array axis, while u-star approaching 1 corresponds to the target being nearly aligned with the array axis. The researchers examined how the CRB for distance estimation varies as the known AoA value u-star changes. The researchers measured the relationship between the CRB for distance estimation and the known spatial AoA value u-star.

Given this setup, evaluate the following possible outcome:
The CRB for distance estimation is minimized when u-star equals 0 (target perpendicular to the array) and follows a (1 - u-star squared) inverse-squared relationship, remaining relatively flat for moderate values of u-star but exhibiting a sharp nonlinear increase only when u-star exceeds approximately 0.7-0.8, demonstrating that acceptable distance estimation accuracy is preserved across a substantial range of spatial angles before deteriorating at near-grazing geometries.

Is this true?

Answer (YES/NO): NO